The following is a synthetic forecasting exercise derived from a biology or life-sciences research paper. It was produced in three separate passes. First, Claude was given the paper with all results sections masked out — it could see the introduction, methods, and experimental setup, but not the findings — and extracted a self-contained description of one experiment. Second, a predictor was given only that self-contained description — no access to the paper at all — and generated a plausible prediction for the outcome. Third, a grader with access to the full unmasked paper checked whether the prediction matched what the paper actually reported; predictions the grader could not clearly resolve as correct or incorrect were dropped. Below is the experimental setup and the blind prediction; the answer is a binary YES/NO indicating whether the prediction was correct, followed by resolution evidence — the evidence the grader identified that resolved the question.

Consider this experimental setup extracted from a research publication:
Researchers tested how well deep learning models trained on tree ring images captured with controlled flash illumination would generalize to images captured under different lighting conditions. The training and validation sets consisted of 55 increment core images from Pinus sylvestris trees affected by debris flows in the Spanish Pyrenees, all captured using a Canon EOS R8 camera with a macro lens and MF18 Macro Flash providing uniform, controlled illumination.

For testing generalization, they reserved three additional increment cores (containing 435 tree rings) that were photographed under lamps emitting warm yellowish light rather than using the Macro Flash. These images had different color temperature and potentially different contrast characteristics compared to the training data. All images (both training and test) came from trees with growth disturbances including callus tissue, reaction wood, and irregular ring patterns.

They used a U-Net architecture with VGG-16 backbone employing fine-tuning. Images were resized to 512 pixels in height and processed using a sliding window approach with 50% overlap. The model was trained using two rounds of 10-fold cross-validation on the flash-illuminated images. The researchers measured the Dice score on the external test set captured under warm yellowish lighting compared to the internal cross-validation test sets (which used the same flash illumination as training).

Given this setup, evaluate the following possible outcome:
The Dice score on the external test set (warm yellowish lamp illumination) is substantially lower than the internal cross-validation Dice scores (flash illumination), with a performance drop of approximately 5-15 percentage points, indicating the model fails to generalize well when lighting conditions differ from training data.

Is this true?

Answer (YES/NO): YES